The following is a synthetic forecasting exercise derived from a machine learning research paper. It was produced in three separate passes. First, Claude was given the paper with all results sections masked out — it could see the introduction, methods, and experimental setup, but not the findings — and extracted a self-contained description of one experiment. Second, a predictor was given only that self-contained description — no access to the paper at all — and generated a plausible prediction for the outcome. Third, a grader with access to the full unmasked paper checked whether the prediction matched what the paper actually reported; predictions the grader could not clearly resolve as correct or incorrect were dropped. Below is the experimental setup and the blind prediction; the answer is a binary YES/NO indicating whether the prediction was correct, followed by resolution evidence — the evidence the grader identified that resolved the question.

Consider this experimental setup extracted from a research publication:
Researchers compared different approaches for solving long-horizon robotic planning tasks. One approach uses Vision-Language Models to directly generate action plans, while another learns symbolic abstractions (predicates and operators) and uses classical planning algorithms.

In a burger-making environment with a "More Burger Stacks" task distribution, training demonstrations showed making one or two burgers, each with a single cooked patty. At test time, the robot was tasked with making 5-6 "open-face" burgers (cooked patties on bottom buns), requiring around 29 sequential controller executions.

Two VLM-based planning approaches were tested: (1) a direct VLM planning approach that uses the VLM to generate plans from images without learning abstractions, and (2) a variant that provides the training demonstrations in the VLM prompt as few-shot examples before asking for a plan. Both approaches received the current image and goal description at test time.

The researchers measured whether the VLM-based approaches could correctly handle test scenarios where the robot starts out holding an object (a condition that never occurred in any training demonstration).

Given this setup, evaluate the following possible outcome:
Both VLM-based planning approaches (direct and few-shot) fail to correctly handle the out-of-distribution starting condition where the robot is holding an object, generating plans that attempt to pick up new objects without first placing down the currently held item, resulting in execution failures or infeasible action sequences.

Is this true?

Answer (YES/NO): YES